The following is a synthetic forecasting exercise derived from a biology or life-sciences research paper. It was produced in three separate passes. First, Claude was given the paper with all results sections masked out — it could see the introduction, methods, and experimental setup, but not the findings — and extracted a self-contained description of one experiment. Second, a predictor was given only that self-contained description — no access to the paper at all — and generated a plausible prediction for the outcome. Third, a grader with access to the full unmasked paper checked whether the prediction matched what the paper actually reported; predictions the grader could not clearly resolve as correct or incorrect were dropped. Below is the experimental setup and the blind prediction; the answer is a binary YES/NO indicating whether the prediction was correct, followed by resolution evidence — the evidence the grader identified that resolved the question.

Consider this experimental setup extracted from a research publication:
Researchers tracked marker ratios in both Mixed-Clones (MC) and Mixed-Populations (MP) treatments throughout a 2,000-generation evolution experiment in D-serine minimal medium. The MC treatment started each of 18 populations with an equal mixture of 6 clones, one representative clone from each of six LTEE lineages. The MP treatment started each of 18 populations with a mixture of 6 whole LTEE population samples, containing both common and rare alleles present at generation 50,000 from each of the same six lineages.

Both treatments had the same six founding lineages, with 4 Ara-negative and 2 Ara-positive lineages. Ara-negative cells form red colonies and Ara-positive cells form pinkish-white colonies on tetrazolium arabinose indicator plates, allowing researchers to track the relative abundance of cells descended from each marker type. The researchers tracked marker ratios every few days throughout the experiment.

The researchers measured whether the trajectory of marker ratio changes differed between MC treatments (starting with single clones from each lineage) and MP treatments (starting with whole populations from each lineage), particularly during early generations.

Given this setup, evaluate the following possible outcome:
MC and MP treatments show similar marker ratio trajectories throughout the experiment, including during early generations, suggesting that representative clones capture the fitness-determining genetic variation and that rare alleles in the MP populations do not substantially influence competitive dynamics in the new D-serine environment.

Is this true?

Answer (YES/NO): NO